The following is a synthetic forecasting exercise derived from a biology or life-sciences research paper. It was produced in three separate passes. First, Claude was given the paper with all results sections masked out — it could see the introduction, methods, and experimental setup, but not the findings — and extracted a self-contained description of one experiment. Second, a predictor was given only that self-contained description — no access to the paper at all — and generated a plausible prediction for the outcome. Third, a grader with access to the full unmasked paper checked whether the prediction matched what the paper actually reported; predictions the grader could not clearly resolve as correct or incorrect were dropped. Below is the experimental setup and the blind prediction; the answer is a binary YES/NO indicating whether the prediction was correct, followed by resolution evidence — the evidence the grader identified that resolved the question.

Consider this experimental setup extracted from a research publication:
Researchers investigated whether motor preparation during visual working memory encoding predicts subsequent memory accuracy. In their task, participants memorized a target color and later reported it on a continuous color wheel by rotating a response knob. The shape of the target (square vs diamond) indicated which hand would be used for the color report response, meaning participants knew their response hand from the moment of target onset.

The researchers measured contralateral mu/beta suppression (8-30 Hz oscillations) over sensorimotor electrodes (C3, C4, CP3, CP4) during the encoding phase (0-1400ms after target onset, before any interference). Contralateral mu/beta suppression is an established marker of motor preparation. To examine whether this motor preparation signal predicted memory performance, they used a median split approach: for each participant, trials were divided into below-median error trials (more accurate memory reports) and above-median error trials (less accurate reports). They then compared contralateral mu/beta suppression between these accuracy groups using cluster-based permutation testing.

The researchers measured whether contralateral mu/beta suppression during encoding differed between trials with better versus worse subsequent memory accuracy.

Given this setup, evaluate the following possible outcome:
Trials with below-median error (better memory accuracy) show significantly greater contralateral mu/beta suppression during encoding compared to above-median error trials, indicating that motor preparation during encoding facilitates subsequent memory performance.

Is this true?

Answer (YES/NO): NO